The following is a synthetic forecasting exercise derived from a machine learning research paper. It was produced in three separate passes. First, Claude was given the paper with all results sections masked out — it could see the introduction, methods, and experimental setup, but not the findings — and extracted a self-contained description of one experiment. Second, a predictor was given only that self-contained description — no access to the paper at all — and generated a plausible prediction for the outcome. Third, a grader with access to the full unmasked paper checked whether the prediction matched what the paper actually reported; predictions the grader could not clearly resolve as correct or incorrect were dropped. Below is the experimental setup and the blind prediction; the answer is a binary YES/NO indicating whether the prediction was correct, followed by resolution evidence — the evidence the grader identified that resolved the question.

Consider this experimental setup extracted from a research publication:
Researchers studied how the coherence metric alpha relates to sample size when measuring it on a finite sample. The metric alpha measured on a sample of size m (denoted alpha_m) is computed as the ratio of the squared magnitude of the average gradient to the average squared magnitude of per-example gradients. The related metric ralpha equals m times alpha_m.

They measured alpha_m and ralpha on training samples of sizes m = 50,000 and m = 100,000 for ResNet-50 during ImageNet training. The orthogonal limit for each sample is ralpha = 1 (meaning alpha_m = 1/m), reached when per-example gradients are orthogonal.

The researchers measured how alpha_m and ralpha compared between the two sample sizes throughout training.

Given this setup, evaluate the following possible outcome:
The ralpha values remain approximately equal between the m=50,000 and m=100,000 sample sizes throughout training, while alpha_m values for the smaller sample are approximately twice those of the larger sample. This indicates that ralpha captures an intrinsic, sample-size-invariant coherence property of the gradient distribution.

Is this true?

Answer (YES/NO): NO